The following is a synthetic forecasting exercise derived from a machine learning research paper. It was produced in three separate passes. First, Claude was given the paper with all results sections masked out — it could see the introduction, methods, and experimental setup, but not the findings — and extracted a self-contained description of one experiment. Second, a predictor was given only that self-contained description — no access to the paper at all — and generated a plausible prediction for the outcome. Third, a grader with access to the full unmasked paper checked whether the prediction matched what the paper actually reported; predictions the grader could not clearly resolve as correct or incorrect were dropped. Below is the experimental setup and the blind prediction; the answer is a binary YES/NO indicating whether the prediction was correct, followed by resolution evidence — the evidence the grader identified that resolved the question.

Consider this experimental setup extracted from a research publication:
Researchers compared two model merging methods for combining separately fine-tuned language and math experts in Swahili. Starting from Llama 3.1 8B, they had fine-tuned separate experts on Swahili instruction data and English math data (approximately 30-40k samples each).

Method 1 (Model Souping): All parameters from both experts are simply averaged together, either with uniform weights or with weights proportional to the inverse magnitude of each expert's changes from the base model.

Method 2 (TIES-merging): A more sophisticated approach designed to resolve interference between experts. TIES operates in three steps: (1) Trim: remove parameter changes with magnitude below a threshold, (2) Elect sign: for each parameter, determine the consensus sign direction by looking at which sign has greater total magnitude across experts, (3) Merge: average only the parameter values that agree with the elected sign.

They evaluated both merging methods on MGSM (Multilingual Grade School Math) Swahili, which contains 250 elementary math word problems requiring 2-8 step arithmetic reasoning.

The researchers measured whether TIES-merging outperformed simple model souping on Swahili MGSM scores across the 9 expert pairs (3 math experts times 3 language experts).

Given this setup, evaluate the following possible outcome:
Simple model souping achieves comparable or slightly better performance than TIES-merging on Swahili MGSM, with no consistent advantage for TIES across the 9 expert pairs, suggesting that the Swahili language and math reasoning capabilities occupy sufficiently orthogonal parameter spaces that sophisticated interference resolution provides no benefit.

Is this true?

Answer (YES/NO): YES